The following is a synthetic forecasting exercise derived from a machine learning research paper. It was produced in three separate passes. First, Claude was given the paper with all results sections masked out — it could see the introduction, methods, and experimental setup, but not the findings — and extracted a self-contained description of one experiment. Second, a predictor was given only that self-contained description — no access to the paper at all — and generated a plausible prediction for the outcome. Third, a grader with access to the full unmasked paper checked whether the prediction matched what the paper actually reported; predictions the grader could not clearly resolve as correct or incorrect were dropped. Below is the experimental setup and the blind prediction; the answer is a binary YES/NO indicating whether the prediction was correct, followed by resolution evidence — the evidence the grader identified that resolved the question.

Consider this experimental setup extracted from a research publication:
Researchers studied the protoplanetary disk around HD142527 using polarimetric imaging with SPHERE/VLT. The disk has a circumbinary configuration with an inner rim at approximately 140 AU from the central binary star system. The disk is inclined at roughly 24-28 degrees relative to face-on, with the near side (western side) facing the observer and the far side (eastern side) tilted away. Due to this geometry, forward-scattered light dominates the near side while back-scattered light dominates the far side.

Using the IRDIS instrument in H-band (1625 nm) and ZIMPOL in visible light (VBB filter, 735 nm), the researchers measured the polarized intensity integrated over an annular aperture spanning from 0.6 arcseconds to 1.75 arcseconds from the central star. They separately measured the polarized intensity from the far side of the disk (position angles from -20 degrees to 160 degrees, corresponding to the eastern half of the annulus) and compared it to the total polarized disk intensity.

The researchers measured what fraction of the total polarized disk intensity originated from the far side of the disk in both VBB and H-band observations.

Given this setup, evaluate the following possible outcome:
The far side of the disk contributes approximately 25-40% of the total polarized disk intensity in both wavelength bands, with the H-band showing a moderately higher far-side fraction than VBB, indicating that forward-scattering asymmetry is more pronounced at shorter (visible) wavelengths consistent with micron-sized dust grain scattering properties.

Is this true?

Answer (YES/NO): NO